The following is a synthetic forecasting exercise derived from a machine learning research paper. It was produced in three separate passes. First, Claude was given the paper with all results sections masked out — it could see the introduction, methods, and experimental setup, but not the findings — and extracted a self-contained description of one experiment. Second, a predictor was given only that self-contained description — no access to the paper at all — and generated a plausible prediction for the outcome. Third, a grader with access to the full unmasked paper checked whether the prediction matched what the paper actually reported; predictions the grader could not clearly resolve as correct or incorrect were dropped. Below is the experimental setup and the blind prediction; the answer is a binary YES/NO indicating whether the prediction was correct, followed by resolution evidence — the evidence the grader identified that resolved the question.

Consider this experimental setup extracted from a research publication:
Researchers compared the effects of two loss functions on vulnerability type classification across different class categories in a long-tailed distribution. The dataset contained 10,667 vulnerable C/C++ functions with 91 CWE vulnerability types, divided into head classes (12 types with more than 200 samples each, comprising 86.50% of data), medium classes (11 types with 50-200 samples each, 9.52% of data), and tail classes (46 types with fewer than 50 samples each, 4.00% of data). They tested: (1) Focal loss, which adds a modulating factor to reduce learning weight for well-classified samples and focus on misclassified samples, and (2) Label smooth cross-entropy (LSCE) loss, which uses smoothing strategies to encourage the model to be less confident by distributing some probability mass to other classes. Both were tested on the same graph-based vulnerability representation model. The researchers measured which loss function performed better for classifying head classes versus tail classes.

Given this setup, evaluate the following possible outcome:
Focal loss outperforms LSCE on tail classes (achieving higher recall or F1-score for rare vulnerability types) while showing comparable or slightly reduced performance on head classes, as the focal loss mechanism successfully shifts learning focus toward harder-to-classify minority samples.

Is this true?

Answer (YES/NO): YES